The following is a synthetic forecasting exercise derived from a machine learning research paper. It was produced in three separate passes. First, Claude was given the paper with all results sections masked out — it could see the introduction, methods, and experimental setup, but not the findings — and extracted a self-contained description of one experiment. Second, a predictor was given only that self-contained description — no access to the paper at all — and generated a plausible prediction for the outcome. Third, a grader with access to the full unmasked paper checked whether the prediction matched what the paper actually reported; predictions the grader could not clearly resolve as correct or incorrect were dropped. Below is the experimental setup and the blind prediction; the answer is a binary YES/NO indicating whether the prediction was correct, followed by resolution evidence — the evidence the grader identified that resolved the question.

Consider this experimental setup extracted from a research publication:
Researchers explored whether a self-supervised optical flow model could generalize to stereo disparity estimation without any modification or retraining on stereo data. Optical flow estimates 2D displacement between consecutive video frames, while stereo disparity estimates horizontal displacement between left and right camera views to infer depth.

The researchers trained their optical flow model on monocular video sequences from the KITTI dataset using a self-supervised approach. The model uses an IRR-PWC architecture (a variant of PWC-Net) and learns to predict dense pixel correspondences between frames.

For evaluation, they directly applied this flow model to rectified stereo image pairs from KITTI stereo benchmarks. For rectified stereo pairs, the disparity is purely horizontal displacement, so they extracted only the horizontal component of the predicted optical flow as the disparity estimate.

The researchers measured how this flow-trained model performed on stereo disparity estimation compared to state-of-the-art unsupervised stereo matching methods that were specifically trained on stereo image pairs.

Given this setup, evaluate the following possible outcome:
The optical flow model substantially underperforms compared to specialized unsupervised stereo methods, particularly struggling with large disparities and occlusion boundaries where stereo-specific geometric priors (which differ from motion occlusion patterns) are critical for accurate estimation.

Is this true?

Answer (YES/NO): NO